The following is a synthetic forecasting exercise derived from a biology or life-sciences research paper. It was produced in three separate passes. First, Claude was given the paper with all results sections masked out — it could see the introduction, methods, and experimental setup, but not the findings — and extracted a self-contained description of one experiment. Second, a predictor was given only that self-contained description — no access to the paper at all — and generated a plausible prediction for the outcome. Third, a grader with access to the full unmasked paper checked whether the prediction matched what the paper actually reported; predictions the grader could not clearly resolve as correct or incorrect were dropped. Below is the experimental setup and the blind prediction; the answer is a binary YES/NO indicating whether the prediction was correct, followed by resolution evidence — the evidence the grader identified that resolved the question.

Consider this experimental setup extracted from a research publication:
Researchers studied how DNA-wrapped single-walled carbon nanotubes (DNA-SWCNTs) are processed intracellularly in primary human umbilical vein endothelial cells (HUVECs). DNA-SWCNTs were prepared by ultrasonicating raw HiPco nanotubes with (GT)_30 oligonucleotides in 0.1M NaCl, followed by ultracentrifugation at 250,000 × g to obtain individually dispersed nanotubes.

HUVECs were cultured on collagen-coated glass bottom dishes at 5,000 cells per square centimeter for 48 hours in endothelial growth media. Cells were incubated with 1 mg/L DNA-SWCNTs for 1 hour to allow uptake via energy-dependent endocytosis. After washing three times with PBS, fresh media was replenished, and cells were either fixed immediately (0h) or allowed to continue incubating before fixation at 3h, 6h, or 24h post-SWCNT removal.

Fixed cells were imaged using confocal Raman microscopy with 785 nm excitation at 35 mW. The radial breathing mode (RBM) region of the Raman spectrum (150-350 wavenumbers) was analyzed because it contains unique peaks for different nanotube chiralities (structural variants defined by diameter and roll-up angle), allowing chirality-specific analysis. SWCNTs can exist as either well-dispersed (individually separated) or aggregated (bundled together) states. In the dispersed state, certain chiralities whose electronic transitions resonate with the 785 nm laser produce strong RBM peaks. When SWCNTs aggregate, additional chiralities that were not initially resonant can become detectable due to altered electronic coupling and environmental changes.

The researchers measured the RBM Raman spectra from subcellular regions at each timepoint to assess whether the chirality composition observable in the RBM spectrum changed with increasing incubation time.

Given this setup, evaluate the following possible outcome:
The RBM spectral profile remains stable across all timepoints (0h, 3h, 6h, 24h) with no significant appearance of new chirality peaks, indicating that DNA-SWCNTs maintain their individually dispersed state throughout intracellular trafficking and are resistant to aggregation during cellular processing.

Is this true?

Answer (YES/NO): NO